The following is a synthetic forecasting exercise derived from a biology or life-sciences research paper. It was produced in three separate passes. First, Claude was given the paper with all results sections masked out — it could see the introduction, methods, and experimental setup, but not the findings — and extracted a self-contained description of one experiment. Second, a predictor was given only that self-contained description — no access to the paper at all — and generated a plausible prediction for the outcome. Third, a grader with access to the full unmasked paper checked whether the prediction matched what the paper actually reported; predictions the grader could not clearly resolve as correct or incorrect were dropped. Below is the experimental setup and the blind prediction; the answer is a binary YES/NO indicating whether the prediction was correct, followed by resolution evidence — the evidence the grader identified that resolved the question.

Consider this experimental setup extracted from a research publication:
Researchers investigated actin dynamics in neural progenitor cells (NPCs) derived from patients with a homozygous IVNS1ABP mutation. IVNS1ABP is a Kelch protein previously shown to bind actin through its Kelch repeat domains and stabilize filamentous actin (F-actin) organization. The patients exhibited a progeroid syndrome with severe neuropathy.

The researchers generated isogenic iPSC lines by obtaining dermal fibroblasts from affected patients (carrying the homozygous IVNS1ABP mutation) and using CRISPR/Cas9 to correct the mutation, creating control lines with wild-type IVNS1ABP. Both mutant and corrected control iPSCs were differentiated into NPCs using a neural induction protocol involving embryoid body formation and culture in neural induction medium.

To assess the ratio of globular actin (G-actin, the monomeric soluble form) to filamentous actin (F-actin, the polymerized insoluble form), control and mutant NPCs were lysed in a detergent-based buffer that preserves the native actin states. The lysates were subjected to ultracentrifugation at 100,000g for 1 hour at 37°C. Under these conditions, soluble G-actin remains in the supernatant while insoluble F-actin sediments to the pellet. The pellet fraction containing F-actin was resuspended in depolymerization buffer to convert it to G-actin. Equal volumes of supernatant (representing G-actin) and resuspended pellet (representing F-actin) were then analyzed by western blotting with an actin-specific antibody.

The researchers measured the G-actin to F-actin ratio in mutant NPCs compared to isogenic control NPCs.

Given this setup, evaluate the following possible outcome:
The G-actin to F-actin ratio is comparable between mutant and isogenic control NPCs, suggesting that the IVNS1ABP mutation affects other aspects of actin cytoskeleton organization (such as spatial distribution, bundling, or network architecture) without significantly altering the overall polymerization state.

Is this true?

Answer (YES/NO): NO